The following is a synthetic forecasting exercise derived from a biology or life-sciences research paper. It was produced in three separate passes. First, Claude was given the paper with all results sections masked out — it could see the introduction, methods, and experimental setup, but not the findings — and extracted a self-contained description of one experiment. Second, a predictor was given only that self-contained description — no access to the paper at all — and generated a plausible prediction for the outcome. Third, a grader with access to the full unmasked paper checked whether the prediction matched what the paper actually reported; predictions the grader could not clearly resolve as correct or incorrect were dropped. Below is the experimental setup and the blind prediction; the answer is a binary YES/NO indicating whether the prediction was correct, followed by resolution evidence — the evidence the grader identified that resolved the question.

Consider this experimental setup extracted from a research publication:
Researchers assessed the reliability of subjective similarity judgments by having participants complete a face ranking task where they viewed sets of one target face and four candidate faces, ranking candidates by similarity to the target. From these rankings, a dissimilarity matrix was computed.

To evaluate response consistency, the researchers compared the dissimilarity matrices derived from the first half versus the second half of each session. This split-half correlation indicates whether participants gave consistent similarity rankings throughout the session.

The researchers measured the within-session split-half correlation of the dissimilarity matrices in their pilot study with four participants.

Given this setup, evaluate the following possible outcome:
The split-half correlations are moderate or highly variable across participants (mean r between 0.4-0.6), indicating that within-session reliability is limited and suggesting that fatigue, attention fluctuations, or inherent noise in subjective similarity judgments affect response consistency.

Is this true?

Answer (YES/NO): YES